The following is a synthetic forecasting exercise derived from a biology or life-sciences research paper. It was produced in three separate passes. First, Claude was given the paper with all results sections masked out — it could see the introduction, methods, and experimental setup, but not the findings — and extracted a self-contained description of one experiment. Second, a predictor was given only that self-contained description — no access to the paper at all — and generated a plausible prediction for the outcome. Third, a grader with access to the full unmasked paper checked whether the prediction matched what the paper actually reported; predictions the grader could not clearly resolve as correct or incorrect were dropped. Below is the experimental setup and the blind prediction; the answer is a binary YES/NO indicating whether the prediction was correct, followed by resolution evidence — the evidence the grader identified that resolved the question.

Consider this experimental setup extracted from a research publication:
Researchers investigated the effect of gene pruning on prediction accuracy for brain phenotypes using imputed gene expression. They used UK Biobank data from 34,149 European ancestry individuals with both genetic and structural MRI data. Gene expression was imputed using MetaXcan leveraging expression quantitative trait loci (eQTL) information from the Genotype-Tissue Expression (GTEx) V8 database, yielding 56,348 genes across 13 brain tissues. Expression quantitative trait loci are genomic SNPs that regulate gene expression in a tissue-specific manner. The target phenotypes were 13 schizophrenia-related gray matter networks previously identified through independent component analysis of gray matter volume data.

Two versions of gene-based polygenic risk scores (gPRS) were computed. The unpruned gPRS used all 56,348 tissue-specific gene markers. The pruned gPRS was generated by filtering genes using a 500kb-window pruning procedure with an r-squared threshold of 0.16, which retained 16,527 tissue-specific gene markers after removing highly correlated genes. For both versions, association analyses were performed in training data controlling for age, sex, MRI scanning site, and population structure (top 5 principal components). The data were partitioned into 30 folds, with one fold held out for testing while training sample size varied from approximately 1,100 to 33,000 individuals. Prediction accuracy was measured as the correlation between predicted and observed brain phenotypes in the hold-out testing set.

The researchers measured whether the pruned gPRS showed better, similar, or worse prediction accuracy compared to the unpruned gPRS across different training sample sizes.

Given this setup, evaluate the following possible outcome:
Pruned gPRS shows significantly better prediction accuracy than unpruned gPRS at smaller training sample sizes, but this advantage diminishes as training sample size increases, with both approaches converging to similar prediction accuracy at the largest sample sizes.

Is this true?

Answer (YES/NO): NO